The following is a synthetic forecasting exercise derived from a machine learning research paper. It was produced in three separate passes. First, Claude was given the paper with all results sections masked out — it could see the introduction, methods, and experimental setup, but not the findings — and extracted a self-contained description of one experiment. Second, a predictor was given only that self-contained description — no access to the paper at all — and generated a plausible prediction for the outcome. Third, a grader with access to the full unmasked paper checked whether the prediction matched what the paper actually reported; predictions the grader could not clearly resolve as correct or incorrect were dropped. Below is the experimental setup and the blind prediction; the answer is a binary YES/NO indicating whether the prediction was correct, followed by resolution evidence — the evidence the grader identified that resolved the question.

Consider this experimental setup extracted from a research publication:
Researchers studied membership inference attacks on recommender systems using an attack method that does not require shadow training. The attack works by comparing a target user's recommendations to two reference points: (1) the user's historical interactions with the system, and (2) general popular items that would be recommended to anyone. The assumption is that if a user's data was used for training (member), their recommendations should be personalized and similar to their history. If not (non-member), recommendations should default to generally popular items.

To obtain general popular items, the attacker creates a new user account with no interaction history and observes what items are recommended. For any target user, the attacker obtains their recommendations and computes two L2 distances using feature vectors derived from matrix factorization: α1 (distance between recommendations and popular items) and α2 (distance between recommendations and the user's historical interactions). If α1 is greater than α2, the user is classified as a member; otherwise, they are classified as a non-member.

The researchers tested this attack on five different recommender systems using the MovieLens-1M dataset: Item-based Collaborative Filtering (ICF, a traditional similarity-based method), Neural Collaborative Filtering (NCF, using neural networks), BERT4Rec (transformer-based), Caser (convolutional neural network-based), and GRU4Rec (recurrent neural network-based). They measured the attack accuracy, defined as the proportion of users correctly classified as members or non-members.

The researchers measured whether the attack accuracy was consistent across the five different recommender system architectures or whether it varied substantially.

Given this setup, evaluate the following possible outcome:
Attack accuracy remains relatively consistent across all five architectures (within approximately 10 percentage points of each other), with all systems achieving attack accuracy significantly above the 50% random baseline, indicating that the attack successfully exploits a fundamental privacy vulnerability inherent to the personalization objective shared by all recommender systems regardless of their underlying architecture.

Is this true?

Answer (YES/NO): NO